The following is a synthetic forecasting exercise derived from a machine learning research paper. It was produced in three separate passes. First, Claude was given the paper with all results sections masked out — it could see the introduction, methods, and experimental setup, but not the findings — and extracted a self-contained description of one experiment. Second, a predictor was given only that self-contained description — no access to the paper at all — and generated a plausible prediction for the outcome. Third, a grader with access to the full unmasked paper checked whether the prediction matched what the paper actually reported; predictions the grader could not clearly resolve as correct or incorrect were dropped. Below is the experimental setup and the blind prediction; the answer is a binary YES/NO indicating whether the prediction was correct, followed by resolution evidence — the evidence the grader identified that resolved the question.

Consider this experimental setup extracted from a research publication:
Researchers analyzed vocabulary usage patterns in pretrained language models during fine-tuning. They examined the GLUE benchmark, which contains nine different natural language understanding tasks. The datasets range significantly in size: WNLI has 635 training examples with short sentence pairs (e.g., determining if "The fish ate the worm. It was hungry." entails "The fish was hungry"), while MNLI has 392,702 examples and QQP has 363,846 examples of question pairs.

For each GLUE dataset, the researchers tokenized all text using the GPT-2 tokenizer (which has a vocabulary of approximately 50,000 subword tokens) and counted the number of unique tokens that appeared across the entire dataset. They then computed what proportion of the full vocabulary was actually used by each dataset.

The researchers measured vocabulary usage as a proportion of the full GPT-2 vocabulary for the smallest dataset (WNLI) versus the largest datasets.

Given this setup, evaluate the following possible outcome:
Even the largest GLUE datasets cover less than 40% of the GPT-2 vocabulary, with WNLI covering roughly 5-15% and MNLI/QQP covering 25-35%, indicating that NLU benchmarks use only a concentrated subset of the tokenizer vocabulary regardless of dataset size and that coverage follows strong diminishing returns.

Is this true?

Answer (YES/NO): NO